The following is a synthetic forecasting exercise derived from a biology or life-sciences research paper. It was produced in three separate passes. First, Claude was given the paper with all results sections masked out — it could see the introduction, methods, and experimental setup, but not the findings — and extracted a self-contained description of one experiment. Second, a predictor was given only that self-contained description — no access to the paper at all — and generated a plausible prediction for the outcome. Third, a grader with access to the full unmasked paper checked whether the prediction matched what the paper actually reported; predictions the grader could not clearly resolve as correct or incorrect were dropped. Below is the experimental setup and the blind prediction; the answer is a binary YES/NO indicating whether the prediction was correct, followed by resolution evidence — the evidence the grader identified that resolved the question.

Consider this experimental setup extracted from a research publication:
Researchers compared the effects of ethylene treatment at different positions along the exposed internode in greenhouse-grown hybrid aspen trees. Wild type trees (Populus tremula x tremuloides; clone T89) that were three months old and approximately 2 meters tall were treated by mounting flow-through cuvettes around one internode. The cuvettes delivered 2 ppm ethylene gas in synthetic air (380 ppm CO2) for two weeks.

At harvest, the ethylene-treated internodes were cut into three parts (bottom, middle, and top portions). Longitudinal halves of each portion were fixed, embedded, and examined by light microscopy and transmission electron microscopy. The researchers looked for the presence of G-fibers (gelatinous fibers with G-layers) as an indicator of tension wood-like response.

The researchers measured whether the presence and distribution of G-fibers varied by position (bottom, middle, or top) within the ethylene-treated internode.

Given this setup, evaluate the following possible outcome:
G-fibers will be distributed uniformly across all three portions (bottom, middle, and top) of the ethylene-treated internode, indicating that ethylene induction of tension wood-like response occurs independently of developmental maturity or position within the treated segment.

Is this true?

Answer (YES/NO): YES